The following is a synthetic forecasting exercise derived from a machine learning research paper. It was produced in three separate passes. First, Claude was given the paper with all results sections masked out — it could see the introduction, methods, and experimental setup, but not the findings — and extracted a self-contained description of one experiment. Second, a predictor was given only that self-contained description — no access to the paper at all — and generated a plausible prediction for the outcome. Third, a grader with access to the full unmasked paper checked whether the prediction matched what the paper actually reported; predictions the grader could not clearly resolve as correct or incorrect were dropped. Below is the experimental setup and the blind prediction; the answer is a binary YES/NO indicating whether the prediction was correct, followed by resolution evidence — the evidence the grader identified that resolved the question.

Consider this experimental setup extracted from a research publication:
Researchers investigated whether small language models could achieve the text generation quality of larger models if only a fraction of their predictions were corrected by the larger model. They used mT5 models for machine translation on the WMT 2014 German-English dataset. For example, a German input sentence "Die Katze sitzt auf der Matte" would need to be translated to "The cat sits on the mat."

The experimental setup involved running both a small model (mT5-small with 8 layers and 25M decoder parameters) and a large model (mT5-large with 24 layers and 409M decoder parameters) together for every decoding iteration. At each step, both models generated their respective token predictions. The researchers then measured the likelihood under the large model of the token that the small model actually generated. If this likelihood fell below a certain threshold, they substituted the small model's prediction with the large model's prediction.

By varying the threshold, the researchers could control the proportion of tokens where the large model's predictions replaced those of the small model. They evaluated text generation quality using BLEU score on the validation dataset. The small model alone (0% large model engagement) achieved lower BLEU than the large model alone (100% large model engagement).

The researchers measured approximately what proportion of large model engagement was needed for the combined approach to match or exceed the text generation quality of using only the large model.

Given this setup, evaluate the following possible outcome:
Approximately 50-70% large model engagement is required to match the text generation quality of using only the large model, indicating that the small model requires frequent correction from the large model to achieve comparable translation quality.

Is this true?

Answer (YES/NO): NO